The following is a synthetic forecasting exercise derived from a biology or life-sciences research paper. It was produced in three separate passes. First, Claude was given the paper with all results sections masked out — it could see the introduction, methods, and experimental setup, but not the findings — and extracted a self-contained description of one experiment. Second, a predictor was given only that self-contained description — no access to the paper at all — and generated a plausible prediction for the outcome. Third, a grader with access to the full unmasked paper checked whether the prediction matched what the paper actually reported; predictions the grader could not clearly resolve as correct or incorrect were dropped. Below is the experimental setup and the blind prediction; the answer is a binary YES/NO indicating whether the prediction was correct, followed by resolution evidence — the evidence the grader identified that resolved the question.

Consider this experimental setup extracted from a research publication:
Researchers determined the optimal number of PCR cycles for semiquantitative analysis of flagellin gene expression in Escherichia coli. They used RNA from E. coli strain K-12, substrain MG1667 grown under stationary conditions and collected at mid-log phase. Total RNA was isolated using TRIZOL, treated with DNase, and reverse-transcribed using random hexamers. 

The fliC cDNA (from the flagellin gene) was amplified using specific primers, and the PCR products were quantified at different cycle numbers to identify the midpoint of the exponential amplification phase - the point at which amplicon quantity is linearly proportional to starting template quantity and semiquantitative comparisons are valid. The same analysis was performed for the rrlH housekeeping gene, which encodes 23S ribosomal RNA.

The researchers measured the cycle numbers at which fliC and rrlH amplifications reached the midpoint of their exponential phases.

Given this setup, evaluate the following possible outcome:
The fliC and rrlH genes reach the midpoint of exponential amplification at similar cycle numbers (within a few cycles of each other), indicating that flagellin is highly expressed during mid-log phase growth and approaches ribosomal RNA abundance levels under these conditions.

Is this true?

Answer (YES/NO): NO